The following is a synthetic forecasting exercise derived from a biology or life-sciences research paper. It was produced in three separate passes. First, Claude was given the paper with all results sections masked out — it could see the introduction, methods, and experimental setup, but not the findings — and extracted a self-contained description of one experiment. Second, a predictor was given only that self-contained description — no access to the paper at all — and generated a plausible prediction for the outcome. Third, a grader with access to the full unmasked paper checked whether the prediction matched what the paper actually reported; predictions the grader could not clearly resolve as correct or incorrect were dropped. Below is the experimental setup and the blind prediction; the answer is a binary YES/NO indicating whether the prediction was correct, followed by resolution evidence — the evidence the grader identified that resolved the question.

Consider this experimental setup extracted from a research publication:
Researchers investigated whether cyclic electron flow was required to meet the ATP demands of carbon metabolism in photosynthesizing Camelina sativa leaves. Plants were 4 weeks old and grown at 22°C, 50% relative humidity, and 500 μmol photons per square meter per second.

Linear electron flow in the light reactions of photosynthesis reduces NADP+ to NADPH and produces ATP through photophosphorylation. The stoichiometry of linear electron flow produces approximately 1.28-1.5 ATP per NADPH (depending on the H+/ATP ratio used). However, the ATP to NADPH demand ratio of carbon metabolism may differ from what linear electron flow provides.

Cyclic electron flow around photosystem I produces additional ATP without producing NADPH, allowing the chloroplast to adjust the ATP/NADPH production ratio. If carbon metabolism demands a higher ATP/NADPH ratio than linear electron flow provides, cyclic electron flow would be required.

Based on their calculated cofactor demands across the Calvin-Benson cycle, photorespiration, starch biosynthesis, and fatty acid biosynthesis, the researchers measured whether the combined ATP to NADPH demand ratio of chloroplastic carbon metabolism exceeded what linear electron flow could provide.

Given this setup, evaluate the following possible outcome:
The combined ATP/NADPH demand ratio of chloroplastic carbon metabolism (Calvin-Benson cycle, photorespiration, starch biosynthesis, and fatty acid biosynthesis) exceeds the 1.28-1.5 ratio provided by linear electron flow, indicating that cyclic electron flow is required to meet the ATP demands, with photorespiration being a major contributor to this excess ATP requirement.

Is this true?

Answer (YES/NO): NO